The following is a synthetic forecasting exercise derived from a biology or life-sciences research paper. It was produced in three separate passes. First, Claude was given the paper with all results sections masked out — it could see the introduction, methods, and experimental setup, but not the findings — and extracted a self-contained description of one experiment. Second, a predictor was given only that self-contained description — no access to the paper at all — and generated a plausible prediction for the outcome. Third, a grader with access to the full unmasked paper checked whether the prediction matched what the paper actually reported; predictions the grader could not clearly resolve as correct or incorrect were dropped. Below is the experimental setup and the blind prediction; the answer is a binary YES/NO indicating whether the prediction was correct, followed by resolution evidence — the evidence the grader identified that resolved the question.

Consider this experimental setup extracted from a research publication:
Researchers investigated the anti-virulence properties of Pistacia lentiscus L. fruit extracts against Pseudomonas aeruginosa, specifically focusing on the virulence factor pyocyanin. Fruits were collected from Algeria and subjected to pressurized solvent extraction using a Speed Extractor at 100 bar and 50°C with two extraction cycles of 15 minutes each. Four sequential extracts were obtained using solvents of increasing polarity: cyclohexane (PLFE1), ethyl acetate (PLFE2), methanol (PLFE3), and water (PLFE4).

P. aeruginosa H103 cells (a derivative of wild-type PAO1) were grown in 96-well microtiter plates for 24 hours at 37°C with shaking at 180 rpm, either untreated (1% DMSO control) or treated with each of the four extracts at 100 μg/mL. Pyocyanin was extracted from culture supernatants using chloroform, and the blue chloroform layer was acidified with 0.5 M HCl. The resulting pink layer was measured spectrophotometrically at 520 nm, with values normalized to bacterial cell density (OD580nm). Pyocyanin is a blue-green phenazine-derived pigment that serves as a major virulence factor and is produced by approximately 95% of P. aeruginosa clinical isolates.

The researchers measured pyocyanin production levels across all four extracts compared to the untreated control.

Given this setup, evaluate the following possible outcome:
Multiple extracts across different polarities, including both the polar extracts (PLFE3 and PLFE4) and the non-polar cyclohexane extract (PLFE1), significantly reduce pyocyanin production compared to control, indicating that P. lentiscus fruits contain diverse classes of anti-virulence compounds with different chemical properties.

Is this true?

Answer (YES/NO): NO